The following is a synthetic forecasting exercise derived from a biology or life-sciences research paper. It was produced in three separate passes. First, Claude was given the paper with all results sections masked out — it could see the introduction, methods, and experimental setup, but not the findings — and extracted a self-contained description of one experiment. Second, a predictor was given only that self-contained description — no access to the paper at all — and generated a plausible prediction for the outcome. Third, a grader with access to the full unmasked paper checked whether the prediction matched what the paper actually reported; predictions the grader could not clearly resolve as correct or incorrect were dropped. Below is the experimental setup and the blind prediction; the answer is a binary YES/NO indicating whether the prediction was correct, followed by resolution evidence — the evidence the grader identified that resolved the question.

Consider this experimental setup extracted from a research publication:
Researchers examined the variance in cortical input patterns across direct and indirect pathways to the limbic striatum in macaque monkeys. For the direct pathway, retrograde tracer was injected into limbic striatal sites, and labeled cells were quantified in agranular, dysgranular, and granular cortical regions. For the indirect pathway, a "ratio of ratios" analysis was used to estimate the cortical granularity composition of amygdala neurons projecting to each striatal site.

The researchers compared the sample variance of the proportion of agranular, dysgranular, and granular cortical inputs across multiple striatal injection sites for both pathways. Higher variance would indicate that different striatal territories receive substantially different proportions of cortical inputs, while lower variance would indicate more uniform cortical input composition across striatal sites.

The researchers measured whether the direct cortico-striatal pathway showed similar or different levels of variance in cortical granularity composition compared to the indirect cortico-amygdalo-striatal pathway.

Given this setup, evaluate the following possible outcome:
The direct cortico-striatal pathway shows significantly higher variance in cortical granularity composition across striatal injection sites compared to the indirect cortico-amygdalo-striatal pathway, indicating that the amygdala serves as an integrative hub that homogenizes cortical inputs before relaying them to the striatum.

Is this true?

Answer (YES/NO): YES